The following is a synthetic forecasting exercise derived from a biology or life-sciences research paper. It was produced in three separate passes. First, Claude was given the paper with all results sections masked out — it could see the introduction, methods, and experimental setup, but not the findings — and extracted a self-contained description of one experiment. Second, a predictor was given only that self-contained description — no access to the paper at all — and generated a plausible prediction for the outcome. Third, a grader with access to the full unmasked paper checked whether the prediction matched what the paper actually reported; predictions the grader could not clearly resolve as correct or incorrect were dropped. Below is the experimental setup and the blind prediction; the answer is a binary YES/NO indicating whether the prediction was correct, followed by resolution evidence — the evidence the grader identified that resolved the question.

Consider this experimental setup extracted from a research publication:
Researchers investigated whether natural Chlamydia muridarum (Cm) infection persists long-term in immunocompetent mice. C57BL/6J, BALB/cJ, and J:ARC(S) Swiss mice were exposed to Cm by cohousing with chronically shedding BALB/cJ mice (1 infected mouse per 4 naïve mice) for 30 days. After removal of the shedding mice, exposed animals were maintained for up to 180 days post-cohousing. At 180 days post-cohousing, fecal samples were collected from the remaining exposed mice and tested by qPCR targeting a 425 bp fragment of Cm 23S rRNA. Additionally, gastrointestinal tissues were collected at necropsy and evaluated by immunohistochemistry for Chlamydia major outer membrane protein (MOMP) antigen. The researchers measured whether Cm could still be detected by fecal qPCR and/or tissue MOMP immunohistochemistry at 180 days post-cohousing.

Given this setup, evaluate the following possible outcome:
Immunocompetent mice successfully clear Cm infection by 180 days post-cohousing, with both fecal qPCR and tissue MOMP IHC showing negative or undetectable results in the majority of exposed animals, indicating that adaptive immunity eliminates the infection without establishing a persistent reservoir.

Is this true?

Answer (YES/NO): NO